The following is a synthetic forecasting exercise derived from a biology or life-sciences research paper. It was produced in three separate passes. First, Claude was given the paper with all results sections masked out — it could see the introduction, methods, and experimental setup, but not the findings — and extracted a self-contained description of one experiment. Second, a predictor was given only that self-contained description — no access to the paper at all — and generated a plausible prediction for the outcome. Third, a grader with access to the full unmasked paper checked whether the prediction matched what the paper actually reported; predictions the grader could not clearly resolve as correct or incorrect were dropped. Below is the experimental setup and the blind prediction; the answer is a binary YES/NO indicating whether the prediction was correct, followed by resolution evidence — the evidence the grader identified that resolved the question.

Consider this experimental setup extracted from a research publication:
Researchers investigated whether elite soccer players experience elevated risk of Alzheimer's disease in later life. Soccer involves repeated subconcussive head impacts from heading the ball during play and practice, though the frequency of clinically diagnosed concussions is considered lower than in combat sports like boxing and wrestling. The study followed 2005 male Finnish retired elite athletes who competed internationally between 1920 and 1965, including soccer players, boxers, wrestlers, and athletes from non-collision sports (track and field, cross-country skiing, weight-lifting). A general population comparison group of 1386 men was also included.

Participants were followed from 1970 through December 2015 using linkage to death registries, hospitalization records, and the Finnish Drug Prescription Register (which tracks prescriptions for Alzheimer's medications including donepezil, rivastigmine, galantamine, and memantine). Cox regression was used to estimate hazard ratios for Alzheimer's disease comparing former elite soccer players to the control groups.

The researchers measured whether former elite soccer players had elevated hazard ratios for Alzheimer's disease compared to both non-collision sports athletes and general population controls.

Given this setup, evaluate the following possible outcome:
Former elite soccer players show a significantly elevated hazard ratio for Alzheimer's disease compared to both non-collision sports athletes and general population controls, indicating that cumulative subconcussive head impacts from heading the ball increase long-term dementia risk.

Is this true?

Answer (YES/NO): YES